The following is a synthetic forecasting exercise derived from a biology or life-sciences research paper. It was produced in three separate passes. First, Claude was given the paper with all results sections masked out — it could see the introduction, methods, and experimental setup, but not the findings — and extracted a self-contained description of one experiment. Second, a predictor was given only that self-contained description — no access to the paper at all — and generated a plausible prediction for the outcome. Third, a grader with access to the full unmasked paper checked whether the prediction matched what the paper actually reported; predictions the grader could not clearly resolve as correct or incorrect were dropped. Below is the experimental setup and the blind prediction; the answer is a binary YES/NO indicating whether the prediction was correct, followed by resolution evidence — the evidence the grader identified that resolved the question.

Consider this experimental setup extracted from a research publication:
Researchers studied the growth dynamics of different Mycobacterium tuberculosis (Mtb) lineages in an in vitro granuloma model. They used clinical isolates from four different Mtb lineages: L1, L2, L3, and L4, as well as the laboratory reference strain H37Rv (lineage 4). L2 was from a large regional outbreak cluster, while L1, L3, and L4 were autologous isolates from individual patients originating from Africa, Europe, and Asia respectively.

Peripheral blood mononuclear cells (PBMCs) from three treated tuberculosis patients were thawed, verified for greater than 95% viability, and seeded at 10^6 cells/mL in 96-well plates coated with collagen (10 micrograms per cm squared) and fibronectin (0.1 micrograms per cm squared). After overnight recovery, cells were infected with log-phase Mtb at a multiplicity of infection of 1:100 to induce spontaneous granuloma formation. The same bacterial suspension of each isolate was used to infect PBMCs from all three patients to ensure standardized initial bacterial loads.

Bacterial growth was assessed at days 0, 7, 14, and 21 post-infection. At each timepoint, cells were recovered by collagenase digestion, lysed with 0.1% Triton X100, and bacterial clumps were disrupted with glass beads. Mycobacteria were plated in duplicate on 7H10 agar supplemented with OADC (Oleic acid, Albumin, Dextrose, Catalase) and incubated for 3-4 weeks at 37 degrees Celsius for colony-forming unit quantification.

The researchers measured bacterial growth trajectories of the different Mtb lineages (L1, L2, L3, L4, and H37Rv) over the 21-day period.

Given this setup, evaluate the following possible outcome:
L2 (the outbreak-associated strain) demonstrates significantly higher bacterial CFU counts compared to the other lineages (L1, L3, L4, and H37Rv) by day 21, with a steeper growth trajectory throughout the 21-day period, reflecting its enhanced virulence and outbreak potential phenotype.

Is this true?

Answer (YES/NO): NO